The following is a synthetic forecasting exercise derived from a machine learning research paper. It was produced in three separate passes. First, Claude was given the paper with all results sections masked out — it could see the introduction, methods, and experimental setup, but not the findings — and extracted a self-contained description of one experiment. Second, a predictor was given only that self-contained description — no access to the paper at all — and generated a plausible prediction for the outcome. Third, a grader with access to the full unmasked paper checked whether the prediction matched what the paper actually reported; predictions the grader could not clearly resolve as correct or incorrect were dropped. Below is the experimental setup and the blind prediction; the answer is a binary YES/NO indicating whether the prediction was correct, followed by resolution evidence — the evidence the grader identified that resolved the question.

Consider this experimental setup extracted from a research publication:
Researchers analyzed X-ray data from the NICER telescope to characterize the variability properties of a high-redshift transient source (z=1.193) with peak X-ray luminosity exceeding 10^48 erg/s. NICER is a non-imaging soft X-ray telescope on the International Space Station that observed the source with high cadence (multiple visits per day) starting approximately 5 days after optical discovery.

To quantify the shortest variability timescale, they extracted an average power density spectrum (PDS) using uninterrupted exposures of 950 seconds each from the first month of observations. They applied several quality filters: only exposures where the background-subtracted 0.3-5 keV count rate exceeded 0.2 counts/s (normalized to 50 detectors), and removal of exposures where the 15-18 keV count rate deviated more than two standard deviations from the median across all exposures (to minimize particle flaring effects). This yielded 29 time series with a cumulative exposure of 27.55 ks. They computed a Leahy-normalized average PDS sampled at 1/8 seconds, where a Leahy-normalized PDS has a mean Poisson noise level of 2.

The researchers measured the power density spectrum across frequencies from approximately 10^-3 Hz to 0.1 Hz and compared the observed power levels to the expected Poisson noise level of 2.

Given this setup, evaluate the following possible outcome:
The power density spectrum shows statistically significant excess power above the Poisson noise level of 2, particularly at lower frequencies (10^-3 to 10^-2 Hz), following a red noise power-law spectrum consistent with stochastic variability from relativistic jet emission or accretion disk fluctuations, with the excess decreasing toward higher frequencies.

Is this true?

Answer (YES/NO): NO